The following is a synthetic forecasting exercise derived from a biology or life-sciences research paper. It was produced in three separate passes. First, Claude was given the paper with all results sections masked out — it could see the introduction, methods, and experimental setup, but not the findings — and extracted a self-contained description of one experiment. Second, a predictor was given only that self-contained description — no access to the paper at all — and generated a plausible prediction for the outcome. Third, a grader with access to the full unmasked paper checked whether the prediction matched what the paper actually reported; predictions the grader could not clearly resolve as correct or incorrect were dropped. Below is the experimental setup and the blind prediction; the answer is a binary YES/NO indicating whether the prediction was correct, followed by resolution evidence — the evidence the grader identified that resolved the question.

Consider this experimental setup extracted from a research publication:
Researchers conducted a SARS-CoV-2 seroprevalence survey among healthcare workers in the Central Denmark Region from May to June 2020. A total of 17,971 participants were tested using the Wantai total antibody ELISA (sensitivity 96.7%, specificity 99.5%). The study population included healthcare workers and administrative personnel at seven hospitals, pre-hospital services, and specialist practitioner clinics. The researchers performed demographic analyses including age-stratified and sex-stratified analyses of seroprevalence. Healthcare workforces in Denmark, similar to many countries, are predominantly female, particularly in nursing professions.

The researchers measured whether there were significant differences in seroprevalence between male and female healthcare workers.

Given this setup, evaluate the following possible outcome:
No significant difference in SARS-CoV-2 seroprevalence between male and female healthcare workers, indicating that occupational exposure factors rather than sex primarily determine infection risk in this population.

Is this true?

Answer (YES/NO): YES